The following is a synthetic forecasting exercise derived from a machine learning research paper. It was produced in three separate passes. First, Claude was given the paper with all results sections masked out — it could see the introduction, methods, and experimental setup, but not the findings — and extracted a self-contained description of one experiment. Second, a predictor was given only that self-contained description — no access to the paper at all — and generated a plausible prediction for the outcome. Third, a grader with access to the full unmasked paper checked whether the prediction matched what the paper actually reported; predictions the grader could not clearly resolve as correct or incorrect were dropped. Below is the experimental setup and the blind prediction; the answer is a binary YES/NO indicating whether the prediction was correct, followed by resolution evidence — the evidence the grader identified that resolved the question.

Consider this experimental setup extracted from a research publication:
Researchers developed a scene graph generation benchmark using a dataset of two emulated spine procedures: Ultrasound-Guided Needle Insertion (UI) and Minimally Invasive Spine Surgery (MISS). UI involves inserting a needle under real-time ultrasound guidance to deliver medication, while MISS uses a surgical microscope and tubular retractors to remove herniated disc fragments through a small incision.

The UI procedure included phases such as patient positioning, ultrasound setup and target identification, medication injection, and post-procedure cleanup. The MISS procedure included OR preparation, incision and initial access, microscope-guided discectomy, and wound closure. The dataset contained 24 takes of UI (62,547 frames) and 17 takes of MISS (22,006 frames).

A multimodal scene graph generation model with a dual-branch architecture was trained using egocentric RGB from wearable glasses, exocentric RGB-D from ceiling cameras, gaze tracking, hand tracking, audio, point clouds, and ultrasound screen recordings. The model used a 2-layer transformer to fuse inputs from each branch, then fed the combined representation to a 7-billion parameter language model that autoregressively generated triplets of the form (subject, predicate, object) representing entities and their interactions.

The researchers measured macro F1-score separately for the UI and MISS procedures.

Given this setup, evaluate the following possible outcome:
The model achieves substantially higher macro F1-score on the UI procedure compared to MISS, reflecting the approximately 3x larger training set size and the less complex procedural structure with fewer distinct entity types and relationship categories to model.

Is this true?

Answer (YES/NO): NO